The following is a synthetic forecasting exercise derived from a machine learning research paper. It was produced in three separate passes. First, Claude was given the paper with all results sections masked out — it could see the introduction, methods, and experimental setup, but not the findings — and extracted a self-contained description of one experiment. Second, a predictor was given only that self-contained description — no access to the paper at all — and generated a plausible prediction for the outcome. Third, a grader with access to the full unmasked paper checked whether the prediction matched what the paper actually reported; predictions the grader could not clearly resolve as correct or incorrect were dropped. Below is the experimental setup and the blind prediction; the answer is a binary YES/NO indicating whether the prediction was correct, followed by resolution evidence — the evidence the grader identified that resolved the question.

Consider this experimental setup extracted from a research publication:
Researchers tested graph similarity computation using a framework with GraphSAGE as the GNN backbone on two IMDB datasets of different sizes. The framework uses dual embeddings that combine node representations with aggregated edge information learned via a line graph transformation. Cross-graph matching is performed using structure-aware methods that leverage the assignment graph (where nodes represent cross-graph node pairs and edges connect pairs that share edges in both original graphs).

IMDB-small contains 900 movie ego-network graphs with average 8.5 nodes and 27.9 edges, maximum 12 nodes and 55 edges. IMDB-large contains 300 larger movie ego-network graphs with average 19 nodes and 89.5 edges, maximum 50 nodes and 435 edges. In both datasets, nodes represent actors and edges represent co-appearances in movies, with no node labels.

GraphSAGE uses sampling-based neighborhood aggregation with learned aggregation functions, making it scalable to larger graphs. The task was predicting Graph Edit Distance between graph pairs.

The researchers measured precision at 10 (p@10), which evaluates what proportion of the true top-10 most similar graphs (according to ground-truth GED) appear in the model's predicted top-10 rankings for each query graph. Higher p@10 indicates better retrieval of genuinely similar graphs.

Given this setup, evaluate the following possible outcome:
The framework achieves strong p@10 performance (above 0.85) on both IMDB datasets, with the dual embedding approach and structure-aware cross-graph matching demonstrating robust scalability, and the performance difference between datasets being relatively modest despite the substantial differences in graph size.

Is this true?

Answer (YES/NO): NO